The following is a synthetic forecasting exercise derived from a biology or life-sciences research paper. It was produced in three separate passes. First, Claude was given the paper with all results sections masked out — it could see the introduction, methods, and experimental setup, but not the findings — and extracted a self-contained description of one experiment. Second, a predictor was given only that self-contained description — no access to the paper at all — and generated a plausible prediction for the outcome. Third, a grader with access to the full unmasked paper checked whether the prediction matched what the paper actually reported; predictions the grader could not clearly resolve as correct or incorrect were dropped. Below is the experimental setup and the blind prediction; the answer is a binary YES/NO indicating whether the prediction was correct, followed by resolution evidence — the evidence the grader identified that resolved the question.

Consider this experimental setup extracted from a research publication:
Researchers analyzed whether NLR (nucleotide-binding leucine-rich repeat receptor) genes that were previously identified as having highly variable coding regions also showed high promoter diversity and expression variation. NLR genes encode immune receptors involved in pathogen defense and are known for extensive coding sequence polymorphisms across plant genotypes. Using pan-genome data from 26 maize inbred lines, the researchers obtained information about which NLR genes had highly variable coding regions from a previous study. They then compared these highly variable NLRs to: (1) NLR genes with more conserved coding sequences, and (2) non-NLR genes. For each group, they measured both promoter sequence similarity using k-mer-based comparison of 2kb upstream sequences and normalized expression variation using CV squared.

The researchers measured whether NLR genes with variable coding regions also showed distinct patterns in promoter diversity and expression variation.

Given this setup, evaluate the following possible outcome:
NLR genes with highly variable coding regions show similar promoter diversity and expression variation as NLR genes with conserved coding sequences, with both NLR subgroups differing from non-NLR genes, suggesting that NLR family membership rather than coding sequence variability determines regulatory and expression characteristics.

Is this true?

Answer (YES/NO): NO